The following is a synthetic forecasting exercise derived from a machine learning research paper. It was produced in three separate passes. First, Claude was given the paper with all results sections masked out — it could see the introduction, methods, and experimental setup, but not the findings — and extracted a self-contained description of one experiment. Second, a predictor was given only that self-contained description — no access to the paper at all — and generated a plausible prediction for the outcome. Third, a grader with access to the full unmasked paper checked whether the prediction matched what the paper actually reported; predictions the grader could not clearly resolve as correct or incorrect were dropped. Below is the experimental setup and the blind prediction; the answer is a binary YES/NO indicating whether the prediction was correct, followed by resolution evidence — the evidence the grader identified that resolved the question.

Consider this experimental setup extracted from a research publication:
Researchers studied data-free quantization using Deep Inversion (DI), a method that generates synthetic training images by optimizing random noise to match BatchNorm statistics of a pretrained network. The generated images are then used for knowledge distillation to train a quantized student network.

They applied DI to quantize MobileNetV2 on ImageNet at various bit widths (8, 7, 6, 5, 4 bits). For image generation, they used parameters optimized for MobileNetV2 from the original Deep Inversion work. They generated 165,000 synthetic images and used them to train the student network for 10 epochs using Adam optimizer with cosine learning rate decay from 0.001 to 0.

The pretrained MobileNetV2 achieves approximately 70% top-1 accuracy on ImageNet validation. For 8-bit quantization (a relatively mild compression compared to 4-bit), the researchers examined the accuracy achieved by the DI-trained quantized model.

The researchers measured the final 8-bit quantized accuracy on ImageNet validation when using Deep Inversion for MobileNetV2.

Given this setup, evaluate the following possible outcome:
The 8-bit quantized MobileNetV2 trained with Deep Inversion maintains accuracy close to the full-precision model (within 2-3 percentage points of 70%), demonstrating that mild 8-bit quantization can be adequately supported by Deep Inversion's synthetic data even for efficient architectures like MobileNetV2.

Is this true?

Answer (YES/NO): NO